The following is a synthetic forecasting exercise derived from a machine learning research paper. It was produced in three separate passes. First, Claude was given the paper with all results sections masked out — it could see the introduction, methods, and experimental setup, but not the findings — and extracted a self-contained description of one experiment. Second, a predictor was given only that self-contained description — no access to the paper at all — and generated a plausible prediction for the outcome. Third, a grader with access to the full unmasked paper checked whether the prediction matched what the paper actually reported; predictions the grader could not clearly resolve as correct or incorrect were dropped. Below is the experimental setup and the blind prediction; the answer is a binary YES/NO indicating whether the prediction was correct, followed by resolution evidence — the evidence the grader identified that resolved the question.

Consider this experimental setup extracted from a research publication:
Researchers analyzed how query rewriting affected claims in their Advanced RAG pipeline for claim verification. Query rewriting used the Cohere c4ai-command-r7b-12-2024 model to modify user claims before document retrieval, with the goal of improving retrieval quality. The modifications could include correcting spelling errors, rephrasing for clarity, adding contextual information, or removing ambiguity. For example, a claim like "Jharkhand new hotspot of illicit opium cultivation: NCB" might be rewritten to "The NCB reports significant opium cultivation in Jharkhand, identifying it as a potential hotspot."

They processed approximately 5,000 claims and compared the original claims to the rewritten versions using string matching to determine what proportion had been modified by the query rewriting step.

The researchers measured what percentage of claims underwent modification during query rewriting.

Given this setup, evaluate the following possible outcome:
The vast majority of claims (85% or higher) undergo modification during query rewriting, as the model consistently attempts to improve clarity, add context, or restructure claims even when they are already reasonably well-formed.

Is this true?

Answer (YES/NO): NO